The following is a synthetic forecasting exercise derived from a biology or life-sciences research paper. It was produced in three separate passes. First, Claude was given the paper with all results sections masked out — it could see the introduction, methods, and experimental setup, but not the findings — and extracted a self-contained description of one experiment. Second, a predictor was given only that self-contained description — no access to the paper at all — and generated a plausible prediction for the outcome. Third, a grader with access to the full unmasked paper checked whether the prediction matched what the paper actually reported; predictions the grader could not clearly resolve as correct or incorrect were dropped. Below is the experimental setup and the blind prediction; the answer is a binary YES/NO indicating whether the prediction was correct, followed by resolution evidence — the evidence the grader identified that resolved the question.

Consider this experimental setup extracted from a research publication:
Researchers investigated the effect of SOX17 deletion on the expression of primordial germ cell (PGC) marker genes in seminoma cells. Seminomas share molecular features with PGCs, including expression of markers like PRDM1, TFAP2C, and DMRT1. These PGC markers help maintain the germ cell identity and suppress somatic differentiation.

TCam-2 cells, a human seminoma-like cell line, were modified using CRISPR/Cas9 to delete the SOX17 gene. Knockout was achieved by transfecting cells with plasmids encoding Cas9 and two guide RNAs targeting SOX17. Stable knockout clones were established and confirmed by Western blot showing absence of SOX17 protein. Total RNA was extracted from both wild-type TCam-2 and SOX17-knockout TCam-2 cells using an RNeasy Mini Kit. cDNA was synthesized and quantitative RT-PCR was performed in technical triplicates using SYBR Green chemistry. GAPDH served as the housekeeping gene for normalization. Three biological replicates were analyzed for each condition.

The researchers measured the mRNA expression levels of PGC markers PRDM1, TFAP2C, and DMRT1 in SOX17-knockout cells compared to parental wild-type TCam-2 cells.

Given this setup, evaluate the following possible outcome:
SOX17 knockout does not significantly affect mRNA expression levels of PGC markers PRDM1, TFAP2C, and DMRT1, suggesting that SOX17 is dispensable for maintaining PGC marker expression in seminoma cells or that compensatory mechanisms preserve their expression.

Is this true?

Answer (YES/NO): NO